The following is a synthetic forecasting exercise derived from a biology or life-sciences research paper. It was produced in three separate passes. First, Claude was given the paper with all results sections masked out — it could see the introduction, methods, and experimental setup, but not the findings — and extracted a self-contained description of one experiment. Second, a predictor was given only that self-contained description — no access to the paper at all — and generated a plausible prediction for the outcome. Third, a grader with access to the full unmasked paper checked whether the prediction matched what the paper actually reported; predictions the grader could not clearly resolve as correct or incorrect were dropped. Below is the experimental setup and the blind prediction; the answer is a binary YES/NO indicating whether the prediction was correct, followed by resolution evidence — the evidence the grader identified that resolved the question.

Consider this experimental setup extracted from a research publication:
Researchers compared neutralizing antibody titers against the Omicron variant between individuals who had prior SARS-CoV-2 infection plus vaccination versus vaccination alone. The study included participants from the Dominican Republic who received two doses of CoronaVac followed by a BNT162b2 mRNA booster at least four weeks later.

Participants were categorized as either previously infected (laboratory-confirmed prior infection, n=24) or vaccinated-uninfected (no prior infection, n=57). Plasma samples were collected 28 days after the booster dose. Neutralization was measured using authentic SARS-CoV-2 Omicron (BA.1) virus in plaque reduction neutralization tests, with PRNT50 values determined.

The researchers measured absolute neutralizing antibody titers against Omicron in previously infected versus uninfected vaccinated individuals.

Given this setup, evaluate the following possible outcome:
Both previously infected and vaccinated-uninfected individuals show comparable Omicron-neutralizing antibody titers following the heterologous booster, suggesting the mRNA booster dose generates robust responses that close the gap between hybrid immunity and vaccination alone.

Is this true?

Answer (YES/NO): YES